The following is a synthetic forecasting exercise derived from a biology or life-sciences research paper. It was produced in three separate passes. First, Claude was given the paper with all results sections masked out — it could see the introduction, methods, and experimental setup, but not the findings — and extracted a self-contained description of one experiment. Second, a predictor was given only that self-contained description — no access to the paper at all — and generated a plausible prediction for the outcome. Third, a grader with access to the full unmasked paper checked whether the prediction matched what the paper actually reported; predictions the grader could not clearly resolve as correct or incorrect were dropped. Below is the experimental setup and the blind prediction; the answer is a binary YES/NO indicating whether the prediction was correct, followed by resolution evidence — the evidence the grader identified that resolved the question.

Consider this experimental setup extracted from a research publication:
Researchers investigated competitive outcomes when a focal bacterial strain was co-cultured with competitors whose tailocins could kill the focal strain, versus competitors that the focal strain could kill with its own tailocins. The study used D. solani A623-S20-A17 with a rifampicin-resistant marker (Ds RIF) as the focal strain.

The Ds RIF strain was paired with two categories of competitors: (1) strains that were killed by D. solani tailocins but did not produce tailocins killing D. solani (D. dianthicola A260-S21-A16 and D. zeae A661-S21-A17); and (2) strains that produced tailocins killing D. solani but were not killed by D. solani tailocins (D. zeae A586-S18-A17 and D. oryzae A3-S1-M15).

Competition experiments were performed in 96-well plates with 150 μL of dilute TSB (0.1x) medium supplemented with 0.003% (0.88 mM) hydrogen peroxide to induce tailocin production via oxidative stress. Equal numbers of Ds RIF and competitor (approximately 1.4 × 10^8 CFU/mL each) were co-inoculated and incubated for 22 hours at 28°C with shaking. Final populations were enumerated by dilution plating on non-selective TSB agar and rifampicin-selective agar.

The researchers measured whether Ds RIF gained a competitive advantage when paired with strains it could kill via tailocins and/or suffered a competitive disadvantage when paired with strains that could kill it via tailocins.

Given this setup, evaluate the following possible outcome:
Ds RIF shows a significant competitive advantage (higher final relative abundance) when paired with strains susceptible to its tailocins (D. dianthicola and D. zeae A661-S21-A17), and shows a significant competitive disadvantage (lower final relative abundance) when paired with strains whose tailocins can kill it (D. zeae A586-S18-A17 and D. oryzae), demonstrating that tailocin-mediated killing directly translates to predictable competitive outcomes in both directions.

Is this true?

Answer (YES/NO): NO